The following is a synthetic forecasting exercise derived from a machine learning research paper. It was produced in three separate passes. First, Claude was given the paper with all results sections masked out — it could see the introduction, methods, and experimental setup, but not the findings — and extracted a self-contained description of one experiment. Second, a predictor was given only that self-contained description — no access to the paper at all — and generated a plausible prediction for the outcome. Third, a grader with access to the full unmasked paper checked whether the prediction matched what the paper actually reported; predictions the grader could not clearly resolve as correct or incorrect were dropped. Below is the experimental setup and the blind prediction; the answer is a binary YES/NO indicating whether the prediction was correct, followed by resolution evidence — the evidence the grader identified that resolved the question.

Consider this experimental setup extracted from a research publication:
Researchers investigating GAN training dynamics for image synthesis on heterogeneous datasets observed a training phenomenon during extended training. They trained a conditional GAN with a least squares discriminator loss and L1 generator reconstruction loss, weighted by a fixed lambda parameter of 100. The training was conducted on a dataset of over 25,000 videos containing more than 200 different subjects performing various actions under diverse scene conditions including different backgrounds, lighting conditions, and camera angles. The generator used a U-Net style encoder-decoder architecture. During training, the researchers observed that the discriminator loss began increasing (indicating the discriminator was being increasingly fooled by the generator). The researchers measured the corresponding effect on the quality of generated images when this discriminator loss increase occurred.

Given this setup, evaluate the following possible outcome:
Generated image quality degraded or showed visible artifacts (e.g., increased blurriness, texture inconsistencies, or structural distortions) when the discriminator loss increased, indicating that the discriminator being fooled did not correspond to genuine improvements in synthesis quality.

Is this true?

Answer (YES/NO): YES